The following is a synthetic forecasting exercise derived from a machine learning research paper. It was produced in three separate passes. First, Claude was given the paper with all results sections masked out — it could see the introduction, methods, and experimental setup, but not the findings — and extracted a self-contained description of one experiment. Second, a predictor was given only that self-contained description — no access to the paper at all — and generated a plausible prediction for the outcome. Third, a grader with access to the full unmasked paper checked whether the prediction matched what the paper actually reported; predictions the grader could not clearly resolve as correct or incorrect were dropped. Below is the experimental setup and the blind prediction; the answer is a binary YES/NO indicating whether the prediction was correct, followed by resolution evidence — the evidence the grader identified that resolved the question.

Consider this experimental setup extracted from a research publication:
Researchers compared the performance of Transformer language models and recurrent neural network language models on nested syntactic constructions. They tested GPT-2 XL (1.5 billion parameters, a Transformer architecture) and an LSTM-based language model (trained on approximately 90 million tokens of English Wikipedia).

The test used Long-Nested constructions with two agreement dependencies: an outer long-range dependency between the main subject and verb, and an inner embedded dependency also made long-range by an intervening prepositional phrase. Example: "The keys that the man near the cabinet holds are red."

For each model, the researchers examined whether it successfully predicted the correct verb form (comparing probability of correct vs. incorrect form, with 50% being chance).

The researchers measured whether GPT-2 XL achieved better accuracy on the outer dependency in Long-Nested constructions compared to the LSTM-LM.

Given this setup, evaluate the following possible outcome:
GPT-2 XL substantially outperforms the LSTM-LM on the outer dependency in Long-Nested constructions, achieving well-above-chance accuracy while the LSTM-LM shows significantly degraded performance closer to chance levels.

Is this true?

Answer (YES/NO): NO